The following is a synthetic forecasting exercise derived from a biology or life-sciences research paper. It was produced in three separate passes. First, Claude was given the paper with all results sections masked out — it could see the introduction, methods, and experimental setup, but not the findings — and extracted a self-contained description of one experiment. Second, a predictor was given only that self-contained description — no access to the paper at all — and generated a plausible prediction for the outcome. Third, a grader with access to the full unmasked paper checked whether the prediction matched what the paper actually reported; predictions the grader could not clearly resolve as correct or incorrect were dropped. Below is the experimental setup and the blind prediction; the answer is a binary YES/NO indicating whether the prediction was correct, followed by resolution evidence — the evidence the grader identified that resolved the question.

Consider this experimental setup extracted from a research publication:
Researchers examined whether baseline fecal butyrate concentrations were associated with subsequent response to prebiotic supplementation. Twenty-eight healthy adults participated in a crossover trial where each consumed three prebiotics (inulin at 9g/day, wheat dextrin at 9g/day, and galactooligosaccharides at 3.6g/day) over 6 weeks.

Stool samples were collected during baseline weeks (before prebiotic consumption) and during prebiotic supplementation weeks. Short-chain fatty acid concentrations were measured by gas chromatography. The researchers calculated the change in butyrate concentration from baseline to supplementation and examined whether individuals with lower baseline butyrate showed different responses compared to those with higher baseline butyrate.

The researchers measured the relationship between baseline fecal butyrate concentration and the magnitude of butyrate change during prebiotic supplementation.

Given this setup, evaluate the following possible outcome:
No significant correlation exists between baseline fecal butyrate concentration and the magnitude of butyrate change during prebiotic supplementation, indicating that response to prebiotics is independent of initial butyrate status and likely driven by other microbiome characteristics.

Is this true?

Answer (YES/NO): NO